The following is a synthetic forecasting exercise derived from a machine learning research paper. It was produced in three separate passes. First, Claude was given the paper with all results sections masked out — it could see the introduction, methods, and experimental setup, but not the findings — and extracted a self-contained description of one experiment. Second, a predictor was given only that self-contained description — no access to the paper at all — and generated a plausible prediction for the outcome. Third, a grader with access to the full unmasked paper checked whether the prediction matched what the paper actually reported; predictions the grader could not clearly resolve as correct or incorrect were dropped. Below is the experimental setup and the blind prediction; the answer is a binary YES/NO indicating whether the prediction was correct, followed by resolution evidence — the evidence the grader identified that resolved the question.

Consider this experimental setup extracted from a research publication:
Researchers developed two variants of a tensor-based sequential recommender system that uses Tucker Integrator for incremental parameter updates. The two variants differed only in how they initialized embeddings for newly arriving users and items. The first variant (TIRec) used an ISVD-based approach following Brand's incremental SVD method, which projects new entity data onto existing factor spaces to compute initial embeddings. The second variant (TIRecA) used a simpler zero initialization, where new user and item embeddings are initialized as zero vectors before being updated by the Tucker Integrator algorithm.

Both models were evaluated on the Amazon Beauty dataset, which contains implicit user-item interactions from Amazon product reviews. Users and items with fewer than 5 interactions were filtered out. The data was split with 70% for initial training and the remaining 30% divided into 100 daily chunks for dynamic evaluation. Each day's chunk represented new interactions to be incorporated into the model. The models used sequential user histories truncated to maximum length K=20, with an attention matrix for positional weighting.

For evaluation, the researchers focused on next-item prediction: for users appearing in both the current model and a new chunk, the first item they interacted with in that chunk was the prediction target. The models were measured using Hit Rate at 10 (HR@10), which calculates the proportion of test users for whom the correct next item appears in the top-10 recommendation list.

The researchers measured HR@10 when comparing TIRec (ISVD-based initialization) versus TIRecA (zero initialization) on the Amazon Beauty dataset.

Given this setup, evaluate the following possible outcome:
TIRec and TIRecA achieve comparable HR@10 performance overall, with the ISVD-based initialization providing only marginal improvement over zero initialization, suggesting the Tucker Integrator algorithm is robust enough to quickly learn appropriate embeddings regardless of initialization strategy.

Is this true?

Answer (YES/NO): NO